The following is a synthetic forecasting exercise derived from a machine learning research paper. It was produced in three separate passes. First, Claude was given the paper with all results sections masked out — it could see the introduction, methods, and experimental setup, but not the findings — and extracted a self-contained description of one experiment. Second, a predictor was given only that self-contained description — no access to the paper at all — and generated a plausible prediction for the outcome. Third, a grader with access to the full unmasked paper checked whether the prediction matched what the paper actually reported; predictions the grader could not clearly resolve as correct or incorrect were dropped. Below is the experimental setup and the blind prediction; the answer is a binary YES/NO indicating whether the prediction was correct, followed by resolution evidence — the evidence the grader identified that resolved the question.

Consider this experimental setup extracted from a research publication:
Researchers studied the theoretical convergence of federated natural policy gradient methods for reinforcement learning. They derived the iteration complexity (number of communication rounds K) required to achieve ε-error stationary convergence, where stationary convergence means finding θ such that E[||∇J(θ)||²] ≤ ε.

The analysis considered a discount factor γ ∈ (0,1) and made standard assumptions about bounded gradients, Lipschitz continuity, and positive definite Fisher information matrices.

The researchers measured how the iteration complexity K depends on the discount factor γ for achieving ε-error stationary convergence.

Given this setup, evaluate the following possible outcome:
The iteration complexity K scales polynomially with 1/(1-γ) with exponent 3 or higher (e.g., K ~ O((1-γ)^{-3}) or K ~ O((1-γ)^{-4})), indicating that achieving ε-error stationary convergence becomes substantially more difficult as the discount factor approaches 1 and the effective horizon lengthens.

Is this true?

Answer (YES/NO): NO